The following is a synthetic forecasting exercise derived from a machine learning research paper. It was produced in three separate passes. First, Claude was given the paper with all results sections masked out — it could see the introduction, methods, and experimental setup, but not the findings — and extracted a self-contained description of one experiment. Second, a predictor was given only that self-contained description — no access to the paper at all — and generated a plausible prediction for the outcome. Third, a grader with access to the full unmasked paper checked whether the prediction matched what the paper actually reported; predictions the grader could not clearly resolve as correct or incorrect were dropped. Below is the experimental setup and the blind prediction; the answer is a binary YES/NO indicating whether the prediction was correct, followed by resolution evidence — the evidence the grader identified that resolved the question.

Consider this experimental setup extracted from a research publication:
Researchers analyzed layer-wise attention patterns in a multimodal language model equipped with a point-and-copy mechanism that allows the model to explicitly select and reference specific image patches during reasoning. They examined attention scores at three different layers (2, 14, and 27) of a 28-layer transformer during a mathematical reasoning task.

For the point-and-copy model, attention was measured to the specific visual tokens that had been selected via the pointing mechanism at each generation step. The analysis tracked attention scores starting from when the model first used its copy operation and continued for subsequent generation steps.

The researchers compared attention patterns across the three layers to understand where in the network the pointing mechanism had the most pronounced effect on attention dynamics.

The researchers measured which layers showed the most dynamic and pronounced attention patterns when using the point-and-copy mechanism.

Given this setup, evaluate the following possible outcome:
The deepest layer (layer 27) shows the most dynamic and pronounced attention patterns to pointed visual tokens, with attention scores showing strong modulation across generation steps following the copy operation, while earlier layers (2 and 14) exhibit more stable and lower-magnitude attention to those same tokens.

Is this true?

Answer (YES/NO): NO